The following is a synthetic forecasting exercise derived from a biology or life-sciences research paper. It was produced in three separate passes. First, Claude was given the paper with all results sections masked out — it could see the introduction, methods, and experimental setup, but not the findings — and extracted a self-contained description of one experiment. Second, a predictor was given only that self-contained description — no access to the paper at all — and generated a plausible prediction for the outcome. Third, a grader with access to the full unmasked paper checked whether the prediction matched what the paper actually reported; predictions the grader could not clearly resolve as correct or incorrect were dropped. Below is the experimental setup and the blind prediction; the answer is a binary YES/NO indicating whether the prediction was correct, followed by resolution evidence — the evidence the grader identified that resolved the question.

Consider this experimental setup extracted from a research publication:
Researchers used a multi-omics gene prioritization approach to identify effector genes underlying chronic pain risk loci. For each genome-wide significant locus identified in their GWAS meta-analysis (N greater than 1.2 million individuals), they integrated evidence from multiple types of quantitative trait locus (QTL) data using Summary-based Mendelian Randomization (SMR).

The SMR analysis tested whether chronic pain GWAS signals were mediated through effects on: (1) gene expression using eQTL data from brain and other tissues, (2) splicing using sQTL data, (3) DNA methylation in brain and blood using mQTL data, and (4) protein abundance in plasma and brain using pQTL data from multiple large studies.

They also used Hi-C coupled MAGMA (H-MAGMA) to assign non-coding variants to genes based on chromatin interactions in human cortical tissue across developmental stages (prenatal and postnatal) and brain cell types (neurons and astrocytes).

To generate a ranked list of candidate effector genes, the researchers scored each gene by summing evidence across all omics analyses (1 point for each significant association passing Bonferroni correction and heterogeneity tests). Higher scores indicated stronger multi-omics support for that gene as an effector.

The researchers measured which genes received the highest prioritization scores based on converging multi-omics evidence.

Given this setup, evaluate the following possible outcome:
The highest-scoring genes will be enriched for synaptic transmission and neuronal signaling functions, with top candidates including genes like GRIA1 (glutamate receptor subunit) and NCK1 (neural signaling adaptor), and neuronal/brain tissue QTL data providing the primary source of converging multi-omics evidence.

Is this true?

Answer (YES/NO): NO